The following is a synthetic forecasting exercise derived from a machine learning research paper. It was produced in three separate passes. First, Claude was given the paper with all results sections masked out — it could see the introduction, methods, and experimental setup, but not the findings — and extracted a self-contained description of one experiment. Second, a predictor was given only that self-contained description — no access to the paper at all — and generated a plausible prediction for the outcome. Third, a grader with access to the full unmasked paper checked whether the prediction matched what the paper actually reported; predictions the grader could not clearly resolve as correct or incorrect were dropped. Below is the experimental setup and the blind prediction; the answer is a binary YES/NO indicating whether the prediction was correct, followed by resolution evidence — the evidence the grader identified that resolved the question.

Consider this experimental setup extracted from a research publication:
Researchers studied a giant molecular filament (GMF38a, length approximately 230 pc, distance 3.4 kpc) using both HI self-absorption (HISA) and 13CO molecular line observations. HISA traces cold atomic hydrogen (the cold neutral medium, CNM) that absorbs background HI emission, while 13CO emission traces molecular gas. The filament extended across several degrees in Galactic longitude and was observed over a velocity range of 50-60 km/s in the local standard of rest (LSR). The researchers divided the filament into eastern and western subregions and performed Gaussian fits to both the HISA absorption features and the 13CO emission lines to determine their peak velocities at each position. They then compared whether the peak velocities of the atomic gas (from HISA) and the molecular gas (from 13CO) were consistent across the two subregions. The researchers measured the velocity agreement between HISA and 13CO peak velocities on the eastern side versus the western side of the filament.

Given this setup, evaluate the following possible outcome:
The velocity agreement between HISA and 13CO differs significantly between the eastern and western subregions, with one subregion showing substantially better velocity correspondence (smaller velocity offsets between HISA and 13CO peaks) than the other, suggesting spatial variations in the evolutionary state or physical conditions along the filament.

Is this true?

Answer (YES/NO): YES